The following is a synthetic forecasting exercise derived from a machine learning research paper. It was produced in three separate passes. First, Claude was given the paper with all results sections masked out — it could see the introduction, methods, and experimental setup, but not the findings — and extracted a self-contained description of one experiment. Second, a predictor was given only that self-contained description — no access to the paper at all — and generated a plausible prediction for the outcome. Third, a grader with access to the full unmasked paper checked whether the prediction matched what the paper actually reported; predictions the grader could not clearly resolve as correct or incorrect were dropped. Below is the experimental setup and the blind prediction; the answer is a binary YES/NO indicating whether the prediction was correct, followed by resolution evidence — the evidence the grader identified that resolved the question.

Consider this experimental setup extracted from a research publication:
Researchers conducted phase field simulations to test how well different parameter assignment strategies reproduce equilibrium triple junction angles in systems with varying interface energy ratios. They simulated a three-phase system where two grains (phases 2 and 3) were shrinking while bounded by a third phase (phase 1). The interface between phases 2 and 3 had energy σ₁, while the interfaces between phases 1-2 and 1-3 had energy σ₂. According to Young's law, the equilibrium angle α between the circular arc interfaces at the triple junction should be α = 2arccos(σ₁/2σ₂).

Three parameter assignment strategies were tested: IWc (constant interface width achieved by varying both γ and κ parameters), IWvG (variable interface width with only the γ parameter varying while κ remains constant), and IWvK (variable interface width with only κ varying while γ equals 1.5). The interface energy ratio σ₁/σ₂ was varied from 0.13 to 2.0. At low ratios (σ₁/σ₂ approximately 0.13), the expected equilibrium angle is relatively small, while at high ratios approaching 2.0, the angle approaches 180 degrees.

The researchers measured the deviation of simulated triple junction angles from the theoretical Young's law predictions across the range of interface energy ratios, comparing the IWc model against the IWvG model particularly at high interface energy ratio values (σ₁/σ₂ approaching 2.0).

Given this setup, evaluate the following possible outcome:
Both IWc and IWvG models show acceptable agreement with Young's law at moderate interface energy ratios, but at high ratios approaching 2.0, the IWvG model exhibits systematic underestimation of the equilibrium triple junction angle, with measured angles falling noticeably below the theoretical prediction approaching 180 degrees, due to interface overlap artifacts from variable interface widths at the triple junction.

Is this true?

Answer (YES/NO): NO